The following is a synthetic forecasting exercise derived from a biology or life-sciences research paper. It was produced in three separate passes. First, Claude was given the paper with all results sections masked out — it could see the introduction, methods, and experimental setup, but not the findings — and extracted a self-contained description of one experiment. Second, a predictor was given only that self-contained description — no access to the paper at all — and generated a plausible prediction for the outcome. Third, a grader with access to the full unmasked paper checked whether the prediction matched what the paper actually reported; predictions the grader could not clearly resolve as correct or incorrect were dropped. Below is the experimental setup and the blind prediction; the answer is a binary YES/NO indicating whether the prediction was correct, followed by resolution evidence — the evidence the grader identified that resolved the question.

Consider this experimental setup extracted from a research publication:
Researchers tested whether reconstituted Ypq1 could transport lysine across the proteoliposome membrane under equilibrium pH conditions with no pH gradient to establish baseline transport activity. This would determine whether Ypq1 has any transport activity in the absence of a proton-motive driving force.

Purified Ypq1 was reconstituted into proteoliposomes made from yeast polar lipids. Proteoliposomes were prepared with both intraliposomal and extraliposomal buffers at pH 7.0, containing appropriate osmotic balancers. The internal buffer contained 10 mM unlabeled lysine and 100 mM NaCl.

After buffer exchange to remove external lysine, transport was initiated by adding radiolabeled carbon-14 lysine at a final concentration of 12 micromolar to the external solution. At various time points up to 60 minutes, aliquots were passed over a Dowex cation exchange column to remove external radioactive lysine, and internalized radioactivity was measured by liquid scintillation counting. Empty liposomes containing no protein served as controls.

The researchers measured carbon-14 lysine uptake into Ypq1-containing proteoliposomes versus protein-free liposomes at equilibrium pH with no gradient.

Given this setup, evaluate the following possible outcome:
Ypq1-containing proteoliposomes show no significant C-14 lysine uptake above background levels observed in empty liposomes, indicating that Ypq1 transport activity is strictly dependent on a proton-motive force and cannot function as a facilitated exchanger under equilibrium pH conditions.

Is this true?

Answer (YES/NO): NO